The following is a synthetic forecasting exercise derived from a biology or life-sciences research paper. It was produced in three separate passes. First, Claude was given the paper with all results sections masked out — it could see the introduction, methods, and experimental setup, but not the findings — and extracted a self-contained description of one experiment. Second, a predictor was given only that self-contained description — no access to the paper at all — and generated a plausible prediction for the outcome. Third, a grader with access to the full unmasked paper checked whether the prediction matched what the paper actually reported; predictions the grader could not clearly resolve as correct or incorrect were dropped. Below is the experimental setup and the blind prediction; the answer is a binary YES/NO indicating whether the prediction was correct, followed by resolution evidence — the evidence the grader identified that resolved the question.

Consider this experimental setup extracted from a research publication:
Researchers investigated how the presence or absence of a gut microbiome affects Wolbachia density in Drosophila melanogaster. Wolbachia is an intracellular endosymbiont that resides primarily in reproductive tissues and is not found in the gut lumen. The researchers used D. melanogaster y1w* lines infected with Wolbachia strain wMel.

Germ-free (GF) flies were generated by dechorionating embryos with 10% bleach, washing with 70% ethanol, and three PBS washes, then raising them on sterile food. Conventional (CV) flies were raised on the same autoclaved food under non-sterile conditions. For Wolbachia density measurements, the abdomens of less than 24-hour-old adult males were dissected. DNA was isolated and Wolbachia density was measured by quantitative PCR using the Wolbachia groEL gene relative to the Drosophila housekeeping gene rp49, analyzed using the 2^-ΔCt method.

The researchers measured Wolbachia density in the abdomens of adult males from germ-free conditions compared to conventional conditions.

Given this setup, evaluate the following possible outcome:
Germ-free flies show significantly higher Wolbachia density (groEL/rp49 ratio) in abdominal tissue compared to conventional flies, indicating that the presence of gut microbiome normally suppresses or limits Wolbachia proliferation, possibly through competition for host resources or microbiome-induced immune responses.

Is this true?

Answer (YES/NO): NO